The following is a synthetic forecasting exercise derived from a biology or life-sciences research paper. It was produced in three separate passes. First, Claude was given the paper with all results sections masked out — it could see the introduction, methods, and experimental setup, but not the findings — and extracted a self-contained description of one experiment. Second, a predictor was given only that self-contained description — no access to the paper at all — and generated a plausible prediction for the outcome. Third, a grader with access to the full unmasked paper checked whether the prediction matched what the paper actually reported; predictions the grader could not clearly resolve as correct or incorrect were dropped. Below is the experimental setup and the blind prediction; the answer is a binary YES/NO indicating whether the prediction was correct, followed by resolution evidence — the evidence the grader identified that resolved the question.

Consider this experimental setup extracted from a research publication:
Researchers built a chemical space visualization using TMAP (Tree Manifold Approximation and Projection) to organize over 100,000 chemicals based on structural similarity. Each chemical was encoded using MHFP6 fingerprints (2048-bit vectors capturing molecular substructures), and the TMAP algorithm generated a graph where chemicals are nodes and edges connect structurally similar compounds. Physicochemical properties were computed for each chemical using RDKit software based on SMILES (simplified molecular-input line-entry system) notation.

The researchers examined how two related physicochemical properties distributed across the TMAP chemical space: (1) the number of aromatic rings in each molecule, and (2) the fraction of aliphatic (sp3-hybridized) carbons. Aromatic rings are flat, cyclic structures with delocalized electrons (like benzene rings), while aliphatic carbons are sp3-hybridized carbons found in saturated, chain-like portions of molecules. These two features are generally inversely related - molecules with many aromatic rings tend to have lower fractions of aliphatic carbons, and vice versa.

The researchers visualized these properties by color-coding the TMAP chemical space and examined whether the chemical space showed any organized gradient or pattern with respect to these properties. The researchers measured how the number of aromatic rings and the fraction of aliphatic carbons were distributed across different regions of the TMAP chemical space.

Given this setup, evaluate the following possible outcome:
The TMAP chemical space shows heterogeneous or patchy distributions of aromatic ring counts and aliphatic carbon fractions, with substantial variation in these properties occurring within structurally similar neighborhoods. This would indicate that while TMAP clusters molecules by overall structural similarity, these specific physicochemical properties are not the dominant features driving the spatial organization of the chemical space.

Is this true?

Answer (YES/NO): NO